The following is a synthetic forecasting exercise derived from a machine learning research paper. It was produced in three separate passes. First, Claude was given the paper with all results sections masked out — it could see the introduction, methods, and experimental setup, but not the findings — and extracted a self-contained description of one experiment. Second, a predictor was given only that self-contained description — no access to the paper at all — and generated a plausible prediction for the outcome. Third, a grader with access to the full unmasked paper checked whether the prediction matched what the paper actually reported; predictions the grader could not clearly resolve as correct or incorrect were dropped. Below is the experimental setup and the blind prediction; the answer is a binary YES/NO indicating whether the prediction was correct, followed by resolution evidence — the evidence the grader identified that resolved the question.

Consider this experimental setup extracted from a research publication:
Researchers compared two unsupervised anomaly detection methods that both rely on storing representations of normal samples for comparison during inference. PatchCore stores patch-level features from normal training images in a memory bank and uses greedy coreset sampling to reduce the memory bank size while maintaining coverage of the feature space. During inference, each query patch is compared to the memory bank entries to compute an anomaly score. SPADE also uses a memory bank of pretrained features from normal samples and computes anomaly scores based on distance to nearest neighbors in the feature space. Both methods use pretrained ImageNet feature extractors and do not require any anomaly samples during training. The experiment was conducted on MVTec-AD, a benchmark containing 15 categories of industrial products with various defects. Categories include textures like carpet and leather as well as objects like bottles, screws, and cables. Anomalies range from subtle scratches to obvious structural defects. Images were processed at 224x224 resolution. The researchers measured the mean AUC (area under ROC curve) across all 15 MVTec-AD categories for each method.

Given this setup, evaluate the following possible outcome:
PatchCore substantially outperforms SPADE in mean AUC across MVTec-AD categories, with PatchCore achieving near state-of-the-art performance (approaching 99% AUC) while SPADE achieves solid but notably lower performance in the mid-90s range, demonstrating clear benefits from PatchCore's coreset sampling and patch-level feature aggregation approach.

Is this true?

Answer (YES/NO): NO